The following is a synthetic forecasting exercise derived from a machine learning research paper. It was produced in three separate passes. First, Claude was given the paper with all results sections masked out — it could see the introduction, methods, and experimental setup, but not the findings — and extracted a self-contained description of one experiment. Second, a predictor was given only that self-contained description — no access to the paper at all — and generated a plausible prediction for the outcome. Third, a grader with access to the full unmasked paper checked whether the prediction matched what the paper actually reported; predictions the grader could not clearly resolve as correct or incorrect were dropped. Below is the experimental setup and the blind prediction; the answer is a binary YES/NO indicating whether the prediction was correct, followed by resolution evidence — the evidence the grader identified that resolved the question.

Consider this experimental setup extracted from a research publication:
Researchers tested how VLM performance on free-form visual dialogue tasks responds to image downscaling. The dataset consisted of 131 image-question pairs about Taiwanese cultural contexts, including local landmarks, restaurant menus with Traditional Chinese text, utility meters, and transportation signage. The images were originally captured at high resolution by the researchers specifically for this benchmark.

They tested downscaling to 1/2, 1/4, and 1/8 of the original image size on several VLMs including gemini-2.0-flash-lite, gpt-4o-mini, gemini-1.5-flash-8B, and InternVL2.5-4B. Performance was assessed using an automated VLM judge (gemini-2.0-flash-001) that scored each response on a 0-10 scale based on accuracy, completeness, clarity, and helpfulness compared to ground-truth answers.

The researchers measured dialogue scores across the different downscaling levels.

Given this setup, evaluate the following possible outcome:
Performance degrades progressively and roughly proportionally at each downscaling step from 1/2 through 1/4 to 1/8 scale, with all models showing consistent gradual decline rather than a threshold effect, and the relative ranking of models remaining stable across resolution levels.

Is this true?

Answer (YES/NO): NO